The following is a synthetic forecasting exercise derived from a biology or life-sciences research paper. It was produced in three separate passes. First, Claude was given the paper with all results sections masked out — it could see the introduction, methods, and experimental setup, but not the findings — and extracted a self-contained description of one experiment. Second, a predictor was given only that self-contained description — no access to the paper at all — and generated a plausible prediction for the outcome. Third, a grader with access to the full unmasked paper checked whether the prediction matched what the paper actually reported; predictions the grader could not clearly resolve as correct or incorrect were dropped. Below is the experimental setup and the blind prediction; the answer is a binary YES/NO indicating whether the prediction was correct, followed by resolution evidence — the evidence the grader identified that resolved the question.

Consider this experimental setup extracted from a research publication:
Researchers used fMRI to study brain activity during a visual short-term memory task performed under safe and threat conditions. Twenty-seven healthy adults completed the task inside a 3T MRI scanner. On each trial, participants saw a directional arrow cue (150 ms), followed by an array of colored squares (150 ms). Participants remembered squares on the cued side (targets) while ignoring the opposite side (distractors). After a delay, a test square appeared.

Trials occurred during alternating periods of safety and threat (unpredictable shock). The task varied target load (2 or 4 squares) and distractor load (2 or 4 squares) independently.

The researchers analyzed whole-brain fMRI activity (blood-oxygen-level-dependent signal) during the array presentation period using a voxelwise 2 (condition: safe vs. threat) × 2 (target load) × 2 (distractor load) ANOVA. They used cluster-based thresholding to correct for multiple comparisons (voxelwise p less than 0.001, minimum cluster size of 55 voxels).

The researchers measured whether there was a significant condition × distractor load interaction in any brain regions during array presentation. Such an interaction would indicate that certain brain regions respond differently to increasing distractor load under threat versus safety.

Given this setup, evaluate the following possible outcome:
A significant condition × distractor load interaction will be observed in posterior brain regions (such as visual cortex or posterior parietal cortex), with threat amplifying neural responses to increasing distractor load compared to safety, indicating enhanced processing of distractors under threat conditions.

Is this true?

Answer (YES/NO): NO